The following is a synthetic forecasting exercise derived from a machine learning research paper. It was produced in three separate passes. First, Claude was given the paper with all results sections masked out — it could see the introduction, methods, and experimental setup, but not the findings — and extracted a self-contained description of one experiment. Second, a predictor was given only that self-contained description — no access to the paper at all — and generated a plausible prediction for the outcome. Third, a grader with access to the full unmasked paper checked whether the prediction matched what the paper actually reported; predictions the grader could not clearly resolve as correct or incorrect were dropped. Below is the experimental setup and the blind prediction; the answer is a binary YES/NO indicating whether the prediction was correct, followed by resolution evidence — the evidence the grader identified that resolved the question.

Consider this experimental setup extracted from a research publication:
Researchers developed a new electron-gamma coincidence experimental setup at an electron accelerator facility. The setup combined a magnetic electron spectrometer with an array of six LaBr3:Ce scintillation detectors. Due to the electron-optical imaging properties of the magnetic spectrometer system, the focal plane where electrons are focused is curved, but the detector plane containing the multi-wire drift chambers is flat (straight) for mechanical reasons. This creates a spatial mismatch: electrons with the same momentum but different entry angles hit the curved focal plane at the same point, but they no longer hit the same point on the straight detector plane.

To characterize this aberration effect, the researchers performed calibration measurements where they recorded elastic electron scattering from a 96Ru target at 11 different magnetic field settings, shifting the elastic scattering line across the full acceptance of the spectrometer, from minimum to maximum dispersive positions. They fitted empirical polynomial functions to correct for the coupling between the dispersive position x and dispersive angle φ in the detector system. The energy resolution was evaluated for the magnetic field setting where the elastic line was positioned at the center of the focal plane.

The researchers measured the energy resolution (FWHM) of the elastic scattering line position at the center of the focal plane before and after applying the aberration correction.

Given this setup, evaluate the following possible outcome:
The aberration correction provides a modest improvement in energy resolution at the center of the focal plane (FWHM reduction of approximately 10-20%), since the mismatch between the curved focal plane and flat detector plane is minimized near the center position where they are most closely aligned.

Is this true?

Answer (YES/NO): NO